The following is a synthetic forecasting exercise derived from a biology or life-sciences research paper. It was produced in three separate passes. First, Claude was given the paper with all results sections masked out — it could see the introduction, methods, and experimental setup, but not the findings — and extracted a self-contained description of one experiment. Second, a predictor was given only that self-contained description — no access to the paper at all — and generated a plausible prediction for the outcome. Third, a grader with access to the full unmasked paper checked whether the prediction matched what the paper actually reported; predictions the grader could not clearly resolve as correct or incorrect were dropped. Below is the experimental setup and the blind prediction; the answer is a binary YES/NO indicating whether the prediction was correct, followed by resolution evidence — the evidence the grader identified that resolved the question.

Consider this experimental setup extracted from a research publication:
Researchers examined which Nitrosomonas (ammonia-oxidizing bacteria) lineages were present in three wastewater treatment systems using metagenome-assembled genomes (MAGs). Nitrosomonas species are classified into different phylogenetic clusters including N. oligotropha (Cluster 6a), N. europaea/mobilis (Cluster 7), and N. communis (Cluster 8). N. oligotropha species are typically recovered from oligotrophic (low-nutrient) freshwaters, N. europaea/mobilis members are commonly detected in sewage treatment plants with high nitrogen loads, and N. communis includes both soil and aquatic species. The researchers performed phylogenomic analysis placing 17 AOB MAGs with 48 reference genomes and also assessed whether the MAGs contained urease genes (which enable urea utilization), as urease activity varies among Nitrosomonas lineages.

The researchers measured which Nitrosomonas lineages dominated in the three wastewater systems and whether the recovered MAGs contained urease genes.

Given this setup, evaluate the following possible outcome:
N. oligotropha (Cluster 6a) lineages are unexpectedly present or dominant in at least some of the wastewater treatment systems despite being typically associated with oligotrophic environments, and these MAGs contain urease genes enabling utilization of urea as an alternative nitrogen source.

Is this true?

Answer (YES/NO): YES